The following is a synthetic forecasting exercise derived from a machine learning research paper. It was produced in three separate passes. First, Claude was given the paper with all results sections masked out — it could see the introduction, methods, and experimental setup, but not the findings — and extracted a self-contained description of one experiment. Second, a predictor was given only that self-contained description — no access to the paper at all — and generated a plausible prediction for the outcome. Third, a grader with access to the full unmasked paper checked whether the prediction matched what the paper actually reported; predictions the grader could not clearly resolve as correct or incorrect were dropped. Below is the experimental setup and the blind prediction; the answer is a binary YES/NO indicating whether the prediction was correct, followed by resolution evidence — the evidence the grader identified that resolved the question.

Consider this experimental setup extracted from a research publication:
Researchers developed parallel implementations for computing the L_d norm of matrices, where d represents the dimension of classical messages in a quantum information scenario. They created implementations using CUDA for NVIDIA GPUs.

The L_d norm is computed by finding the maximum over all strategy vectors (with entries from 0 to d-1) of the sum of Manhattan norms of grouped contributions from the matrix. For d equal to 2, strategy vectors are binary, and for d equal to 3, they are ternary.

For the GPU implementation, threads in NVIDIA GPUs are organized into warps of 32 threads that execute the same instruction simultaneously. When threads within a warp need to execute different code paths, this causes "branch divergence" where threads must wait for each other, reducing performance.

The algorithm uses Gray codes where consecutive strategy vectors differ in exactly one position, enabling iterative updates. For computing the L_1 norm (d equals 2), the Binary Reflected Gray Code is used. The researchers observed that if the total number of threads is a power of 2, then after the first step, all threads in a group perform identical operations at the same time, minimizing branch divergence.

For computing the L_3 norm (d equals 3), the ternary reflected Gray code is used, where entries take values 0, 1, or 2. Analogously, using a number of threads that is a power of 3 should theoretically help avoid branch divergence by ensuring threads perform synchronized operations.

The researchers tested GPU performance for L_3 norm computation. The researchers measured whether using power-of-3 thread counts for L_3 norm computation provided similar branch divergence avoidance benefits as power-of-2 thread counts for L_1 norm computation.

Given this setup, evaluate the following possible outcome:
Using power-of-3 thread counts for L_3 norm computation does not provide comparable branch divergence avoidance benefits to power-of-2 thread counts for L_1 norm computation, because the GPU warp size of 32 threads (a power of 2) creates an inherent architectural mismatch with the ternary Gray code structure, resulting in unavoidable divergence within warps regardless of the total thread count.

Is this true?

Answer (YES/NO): NO